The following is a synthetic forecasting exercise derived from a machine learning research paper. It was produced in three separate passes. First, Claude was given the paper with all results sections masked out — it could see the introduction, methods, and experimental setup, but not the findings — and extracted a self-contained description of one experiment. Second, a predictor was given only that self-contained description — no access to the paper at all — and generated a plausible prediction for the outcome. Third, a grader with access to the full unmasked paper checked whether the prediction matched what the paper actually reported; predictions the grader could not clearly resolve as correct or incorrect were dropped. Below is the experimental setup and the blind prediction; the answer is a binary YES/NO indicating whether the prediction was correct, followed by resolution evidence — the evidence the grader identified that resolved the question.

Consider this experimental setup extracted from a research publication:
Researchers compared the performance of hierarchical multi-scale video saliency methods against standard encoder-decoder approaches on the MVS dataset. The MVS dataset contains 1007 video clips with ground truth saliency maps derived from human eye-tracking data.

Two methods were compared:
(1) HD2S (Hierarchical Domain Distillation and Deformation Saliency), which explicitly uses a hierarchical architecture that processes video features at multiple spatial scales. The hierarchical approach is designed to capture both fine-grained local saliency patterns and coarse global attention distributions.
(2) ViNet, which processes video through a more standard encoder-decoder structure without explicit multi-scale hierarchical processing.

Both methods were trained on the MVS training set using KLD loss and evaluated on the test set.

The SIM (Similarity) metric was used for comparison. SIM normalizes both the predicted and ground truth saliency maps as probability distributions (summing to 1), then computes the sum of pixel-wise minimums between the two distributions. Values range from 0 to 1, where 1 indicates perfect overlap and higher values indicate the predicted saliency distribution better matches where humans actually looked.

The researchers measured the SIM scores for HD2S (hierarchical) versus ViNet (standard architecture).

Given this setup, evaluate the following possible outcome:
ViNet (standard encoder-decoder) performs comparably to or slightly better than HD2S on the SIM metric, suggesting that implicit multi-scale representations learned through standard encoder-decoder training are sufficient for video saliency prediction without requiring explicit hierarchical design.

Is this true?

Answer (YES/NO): NO